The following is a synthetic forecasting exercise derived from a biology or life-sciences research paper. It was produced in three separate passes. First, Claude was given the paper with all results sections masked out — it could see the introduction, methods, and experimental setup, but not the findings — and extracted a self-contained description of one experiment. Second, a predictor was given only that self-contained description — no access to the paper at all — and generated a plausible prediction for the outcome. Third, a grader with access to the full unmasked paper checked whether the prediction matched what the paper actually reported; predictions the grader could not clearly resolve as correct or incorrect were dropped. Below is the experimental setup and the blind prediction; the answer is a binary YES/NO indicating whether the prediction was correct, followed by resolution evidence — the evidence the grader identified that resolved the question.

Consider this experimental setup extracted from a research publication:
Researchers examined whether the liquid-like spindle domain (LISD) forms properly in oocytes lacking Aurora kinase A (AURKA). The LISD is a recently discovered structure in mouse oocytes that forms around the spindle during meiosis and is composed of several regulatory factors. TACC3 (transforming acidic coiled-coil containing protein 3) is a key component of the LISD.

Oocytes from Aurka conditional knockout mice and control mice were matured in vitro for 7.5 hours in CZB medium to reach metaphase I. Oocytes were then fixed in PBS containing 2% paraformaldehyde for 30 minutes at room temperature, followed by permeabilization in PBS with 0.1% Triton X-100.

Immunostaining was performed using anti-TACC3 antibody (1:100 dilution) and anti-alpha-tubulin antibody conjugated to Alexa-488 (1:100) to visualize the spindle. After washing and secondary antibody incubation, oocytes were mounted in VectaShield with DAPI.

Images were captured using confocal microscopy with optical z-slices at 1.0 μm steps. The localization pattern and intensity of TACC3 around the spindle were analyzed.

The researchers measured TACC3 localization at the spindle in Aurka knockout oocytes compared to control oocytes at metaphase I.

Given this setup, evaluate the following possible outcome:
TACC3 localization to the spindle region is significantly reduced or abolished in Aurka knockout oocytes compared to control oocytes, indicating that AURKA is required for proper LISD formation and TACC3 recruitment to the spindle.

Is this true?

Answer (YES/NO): YES